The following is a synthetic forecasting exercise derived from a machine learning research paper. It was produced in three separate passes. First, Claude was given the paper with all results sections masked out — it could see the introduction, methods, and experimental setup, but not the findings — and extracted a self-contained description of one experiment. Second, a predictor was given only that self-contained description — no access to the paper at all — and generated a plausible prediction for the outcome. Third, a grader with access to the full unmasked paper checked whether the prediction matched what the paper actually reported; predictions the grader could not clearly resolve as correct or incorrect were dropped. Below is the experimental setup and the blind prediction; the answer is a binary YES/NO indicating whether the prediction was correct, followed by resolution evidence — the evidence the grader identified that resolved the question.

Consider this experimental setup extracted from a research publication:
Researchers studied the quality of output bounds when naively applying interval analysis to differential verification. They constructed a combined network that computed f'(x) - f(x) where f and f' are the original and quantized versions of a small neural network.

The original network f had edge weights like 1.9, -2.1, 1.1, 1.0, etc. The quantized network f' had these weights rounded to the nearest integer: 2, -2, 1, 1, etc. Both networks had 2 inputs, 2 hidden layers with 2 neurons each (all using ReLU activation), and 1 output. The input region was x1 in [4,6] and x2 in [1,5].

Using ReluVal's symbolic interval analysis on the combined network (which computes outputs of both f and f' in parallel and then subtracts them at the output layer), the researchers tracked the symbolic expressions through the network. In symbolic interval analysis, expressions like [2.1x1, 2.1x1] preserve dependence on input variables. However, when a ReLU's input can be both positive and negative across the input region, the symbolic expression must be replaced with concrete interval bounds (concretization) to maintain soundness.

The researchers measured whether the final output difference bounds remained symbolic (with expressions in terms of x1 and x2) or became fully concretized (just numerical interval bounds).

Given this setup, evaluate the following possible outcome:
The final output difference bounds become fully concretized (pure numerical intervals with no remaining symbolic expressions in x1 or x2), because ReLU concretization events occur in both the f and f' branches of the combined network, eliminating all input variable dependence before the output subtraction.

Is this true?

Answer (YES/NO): NO